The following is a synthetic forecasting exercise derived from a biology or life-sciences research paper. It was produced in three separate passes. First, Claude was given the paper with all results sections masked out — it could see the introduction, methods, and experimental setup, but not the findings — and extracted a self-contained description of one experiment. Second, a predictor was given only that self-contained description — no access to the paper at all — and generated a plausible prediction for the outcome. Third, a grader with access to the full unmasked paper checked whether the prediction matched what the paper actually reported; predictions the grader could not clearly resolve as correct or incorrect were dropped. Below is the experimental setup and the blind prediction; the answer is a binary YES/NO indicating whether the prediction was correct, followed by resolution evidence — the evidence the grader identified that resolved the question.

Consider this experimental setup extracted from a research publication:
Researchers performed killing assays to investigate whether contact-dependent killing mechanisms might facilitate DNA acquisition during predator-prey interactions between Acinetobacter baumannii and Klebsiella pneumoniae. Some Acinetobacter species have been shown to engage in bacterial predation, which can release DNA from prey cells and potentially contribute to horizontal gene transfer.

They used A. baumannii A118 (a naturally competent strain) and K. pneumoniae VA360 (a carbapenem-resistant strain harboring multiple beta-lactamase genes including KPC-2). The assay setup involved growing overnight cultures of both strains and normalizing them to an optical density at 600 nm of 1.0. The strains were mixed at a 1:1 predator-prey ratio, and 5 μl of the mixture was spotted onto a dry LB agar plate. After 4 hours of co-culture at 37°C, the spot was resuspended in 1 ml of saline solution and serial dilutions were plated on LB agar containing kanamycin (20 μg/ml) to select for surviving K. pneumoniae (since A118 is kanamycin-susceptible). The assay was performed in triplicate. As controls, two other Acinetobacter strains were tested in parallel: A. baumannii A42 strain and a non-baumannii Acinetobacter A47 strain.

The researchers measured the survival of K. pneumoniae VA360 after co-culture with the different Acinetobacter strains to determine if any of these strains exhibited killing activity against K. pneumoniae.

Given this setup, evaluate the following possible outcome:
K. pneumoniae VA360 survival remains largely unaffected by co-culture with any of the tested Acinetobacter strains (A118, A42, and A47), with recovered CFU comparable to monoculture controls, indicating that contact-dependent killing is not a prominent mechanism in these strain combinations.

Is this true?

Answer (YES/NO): NO